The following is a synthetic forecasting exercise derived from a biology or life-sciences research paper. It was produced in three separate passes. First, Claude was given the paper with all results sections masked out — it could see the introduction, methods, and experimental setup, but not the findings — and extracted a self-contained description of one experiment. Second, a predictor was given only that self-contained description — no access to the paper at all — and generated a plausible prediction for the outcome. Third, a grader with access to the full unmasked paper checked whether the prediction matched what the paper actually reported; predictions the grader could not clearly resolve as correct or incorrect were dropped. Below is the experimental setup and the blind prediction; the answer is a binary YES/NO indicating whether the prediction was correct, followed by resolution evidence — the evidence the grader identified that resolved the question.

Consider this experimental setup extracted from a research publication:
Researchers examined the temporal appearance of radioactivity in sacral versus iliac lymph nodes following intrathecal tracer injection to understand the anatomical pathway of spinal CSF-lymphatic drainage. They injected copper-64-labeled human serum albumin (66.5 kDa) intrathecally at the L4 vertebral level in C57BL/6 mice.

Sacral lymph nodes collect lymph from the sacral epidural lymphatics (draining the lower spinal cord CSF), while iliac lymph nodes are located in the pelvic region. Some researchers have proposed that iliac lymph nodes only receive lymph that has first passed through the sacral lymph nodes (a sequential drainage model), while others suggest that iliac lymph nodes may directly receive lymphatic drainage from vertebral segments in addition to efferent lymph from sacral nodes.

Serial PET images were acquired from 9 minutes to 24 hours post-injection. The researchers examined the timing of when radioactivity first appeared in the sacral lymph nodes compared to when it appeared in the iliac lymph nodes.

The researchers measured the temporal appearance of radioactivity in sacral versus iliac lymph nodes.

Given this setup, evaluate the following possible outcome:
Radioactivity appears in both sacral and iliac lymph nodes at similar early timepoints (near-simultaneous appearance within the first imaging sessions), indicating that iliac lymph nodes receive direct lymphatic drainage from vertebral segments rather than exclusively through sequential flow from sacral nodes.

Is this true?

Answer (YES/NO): YES